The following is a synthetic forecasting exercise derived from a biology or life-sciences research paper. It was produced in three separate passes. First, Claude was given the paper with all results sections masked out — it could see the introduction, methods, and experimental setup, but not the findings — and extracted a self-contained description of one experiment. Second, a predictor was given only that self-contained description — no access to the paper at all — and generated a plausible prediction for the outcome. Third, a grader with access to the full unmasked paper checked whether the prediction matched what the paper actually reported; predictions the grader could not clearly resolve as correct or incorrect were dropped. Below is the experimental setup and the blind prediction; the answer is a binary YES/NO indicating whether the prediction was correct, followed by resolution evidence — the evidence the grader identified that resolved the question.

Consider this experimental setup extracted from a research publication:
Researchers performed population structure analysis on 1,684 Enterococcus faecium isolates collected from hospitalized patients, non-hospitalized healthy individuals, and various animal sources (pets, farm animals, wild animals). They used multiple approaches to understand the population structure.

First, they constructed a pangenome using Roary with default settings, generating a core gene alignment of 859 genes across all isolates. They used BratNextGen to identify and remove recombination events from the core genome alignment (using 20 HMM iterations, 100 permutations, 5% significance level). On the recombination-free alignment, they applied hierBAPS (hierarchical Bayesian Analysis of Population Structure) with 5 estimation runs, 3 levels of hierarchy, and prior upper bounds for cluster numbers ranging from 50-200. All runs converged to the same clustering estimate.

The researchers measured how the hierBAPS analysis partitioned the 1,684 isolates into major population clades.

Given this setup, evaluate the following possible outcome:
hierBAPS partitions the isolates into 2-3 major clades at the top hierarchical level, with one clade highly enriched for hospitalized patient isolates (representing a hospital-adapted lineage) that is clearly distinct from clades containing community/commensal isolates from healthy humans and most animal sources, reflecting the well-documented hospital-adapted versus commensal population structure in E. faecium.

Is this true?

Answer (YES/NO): NO